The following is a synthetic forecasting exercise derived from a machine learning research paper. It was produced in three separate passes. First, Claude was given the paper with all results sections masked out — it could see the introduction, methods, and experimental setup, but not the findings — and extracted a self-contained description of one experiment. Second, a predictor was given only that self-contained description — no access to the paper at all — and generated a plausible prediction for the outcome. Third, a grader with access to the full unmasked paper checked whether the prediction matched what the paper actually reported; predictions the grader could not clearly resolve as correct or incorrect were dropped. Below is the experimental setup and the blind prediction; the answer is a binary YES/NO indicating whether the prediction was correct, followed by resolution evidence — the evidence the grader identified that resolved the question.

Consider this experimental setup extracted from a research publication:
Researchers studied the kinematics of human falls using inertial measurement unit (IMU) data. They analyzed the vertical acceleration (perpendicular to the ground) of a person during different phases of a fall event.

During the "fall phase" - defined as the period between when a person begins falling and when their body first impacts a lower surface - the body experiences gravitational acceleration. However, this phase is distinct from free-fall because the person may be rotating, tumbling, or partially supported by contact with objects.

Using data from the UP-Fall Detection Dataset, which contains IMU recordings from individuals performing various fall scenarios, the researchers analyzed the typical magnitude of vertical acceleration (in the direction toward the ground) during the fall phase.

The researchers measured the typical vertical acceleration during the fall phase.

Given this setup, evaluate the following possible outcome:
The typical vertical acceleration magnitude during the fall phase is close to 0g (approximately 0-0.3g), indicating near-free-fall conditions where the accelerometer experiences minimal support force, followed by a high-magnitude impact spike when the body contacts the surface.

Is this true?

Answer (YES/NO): NO